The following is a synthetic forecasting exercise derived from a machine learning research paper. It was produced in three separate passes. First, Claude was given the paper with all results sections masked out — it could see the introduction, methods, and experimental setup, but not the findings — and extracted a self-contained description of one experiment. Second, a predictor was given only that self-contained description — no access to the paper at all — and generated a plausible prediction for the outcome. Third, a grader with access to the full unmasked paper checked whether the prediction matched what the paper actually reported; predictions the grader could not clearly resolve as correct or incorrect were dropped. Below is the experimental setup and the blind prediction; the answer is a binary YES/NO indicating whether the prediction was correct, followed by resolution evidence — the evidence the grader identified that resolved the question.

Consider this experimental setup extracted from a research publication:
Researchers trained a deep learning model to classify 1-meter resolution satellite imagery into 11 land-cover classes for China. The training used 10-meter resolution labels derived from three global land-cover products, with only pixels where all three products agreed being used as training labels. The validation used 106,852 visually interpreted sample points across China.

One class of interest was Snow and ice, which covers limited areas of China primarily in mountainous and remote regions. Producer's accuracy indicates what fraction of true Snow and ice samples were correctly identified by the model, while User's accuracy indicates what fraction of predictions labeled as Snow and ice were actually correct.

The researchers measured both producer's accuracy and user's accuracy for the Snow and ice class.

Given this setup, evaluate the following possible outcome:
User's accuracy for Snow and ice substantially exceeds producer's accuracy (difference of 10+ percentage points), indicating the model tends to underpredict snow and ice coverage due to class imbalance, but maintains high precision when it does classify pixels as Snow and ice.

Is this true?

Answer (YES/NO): YES